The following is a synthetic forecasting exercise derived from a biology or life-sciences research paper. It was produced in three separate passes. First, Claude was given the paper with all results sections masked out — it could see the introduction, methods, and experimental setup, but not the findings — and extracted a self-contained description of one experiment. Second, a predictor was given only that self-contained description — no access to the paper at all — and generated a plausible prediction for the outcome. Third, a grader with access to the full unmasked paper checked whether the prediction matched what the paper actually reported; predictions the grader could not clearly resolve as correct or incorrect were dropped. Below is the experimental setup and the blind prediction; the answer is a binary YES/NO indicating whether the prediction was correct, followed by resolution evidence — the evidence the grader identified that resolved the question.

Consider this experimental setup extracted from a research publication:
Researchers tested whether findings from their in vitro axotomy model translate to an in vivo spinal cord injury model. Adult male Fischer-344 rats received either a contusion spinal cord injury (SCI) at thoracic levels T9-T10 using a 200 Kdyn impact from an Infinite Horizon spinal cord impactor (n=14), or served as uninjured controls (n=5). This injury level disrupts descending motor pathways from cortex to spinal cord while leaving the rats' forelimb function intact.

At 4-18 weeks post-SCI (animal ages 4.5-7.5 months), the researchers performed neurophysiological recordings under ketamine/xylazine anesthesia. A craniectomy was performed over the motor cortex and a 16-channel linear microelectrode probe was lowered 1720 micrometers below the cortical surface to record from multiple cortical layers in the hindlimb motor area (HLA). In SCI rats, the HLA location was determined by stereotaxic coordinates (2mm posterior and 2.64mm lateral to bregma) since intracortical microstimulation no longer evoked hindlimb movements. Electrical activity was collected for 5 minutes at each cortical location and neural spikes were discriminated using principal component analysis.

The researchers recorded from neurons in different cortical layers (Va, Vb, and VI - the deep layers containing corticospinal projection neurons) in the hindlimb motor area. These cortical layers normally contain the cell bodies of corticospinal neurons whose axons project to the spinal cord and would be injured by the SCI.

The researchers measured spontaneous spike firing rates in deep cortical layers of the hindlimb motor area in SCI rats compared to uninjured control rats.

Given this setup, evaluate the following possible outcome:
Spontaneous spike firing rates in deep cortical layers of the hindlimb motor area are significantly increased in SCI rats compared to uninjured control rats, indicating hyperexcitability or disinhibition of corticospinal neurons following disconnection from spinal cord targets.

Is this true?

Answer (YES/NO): NO